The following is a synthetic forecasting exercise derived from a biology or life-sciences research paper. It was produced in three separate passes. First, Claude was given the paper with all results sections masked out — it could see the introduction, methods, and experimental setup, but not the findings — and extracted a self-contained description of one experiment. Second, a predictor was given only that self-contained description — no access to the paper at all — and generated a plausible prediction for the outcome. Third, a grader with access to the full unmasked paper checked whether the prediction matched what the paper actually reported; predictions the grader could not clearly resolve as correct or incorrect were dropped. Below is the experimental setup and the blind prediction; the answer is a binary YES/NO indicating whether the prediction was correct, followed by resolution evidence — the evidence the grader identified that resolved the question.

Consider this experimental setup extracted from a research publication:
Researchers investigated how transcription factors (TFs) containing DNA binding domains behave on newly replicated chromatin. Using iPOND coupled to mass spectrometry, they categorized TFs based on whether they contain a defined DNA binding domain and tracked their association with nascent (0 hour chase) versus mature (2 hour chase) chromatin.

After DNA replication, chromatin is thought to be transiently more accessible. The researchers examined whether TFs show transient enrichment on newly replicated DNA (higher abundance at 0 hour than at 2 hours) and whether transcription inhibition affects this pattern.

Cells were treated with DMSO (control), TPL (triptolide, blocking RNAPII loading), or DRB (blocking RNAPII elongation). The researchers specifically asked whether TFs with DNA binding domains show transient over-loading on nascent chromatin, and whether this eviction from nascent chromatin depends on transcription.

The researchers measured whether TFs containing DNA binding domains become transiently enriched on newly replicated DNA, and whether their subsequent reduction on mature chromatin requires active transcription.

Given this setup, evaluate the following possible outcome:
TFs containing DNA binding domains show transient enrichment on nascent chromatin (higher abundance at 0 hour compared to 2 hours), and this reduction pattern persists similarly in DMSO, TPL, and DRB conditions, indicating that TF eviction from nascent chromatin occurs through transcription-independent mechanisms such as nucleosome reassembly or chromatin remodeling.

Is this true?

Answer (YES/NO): YES